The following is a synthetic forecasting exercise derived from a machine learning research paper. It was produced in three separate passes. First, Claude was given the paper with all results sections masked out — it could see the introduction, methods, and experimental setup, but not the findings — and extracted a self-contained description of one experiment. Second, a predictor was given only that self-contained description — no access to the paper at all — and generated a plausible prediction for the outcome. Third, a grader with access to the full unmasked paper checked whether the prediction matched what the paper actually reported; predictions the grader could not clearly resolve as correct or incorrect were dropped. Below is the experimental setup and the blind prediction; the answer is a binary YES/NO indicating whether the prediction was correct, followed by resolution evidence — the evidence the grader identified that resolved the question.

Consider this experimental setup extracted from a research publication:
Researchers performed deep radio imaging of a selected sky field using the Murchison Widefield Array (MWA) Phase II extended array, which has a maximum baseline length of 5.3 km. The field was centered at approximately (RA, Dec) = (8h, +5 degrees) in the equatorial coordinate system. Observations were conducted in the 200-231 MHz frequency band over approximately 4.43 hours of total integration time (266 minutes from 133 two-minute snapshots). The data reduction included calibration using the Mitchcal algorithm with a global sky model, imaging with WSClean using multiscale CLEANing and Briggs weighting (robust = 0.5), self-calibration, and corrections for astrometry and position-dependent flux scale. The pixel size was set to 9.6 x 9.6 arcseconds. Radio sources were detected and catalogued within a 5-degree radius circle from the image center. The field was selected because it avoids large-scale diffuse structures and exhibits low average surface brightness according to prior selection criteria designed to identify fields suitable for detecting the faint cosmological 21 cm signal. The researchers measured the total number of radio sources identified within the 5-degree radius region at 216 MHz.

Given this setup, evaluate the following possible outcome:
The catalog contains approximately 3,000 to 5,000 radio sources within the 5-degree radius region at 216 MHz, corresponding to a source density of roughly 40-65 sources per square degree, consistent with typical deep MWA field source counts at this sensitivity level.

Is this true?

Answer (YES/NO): NO